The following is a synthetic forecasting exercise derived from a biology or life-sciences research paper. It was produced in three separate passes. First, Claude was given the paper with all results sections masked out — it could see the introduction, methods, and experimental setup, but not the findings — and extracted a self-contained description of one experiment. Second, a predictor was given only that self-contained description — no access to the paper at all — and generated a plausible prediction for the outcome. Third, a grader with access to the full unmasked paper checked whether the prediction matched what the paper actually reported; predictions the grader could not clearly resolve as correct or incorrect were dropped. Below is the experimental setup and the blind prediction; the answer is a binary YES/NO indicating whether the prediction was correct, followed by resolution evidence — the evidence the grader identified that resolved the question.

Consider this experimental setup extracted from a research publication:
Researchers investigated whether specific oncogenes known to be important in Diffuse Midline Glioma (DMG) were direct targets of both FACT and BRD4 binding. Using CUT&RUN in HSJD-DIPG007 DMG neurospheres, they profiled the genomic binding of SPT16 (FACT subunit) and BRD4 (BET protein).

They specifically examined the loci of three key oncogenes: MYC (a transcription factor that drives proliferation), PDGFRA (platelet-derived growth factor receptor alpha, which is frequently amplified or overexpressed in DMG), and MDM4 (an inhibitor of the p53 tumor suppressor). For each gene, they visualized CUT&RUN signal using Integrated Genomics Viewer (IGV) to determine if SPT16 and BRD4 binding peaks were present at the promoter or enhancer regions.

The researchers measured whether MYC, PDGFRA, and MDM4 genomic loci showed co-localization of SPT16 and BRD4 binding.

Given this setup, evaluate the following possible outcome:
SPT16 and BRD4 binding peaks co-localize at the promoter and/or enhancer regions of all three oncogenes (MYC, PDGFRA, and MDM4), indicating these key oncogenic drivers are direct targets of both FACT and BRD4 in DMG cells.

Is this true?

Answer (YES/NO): YES